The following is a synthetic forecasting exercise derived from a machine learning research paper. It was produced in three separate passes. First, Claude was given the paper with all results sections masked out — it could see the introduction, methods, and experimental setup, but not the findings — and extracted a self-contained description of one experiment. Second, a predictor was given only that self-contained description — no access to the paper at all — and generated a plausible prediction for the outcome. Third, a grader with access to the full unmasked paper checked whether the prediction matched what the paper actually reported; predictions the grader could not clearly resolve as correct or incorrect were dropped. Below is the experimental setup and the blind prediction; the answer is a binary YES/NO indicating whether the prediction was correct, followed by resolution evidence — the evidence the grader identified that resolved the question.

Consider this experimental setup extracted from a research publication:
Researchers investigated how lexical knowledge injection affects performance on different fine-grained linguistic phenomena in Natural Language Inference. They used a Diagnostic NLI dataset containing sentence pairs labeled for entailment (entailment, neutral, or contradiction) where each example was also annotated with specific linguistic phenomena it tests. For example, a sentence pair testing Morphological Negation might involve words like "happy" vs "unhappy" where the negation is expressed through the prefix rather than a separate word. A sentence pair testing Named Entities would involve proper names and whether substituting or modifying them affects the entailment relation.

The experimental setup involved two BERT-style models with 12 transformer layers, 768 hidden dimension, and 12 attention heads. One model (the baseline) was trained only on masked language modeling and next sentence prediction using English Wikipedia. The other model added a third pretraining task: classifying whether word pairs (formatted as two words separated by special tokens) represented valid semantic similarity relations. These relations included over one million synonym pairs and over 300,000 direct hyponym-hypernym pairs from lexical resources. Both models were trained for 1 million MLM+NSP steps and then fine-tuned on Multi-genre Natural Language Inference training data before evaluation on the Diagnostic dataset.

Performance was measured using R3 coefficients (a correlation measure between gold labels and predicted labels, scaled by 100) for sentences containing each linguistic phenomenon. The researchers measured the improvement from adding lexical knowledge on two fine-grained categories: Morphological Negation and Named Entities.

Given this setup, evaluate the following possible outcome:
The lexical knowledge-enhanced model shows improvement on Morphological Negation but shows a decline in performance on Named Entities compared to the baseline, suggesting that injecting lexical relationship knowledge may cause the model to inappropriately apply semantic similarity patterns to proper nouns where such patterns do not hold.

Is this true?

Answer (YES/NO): NO